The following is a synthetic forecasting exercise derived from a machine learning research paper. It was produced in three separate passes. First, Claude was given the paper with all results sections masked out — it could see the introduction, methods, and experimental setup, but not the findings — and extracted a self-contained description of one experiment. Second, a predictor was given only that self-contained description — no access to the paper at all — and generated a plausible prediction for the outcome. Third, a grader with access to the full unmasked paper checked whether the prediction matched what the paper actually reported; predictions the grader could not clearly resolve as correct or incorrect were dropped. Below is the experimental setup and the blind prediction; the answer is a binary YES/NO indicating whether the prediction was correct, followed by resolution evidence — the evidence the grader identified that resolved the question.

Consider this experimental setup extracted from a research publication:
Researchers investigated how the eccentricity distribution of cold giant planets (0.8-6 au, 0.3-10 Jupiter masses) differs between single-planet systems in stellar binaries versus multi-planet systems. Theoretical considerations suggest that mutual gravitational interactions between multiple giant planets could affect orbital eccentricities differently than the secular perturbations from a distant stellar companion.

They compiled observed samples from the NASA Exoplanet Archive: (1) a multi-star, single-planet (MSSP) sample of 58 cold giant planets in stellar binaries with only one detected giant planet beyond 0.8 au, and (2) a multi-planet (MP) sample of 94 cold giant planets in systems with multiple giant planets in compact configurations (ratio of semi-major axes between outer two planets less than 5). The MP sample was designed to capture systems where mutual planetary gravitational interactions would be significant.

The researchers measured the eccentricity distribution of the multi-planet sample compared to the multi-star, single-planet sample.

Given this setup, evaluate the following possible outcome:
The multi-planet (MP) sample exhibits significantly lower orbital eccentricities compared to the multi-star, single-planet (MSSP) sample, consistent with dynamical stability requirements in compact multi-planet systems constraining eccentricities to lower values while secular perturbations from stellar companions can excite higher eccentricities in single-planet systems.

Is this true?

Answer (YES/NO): YES